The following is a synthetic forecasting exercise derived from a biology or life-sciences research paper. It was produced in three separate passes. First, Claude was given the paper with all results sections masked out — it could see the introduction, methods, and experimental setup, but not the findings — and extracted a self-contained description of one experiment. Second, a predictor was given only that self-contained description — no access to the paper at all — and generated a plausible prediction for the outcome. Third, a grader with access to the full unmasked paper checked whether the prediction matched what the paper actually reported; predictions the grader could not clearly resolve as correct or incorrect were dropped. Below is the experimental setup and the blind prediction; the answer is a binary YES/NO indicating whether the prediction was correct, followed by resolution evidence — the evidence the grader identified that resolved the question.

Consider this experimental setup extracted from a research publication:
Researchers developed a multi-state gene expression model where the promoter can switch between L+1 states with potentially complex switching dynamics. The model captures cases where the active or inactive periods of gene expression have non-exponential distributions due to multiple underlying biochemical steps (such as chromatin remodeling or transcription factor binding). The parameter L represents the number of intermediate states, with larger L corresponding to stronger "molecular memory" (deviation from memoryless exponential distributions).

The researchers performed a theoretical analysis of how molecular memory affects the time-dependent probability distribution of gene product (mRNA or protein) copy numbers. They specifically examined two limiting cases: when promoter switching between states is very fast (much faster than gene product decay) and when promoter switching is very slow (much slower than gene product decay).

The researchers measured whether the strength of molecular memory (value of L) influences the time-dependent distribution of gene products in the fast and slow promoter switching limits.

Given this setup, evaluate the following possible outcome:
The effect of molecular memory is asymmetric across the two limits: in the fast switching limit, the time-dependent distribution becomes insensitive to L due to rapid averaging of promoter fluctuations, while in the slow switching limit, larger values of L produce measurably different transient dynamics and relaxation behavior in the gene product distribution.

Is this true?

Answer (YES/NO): NO